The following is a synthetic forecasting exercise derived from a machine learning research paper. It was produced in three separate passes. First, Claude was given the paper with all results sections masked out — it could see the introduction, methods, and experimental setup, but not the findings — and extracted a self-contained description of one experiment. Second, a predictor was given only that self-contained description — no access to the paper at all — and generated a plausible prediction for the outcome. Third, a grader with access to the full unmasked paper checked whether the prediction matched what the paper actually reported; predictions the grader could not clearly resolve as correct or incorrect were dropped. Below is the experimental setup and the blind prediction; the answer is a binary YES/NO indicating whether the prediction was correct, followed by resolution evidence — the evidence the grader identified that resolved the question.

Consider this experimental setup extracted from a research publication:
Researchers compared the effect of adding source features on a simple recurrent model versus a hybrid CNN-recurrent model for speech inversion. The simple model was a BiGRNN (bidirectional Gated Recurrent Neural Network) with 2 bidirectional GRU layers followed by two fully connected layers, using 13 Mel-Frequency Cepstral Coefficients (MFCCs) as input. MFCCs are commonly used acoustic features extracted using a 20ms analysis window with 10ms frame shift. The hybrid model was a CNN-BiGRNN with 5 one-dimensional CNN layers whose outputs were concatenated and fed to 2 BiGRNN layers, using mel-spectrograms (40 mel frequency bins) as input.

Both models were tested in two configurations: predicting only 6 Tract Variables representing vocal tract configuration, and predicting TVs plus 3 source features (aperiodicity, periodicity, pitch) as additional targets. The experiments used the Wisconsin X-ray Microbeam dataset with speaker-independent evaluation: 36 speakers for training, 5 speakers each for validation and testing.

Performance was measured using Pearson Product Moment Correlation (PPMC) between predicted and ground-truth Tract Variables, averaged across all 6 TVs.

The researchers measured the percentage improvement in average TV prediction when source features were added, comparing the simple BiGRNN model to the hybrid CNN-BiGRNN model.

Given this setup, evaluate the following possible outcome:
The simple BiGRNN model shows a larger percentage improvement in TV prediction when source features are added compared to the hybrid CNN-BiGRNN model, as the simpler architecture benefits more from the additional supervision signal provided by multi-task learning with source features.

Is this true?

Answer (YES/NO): YES